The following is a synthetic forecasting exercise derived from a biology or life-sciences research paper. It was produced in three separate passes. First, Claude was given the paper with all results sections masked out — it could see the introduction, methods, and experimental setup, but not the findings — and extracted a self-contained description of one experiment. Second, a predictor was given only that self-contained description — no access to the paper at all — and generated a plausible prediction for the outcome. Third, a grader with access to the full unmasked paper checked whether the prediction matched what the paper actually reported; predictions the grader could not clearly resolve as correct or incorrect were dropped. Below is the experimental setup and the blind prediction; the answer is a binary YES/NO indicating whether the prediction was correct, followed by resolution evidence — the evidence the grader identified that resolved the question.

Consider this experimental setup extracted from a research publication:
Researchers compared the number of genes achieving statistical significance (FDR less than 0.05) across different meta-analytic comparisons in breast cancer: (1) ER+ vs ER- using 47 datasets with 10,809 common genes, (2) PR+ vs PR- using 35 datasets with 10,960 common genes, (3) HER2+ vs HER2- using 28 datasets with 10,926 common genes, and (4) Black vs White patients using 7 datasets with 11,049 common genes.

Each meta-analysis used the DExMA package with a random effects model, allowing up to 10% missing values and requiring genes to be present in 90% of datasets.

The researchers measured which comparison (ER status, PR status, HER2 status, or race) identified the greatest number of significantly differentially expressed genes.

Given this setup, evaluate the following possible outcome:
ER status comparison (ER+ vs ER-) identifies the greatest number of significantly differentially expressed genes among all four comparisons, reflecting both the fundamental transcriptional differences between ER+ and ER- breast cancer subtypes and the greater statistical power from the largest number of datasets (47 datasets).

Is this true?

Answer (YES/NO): YES